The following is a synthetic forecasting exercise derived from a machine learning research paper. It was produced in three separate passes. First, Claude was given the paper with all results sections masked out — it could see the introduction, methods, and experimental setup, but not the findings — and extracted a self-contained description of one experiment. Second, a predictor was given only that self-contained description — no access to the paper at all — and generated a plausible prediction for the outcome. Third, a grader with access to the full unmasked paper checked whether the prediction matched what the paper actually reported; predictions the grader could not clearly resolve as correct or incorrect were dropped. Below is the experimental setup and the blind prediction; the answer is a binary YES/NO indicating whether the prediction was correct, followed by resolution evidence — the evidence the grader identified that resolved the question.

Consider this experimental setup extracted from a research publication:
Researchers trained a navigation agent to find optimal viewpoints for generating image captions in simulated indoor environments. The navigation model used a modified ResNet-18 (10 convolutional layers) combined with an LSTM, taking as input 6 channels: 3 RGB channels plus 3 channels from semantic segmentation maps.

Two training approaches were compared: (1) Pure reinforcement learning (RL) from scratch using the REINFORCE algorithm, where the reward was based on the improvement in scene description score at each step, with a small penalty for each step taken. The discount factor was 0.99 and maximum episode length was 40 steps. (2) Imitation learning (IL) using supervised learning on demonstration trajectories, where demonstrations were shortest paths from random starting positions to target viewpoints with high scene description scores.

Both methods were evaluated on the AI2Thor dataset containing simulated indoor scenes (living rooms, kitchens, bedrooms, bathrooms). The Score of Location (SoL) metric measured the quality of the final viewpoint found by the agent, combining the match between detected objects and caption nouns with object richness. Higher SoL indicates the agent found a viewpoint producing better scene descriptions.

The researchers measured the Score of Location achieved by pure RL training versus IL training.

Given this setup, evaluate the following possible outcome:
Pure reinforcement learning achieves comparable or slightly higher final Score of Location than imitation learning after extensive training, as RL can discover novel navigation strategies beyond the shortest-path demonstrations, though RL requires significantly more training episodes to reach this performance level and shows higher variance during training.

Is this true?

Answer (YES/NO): NO